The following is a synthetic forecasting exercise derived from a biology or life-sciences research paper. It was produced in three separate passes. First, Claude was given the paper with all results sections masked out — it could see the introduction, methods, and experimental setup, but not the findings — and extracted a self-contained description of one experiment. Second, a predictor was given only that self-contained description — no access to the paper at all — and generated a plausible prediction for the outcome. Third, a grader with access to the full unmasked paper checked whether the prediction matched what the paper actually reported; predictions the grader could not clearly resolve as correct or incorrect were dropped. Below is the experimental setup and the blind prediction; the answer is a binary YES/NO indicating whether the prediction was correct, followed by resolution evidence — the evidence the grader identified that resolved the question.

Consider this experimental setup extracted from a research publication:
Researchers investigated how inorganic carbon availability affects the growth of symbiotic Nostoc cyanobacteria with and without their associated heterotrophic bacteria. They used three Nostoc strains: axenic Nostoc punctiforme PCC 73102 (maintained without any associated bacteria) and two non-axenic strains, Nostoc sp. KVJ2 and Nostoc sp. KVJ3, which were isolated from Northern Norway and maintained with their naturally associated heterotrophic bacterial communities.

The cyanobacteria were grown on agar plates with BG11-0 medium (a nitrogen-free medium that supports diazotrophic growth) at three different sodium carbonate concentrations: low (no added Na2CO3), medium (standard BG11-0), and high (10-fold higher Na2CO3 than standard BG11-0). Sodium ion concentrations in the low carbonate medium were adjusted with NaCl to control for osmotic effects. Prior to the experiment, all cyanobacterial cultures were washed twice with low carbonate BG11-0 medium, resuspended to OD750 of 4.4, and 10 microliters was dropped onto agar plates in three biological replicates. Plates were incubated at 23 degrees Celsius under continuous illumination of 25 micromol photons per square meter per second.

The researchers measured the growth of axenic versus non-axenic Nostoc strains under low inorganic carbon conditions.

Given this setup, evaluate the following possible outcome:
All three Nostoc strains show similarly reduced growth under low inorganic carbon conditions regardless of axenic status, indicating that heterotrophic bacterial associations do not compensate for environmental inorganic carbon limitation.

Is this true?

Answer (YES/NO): NO